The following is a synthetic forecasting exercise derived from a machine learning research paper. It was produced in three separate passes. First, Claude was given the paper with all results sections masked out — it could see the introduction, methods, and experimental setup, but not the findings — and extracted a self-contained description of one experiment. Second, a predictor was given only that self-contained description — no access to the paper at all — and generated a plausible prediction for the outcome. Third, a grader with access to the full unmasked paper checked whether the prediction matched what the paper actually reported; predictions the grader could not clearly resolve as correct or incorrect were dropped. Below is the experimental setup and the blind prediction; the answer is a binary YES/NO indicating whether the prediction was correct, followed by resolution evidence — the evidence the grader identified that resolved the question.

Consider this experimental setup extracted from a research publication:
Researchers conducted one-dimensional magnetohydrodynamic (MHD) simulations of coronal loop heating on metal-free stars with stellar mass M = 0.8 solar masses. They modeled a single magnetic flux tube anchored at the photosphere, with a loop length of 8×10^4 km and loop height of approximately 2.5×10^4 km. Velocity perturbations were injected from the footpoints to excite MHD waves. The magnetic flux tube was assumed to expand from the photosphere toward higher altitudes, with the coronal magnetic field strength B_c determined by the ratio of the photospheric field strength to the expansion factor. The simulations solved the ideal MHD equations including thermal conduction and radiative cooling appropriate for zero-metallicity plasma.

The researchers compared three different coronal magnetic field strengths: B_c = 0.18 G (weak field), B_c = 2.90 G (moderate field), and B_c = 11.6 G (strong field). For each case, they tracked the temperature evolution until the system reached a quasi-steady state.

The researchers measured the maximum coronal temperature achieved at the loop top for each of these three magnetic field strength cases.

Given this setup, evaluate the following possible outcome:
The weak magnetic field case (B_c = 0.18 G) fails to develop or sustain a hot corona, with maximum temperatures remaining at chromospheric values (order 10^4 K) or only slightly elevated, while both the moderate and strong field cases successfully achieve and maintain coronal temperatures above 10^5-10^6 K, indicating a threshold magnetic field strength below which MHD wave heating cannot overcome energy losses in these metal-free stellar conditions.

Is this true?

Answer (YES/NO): NO